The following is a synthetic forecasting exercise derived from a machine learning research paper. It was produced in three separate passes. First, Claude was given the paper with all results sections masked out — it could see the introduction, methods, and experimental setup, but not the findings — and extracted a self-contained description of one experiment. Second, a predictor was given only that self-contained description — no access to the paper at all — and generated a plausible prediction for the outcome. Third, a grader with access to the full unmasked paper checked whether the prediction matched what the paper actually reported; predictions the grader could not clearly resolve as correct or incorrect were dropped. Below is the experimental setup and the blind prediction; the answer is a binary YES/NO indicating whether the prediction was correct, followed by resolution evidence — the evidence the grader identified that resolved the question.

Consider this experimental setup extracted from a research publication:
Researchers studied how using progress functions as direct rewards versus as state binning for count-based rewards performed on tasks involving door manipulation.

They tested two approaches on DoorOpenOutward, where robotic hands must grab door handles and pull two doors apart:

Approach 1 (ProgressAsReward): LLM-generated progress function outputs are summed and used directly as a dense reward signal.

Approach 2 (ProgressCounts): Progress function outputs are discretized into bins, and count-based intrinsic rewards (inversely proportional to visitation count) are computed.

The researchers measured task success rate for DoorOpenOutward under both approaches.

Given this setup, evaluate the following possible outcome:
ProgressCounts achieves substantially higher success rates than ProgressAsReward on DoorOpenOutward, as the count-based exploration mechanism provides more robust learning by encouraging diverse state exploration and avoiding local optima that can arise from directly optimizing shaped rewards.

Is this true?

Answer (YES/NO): YES